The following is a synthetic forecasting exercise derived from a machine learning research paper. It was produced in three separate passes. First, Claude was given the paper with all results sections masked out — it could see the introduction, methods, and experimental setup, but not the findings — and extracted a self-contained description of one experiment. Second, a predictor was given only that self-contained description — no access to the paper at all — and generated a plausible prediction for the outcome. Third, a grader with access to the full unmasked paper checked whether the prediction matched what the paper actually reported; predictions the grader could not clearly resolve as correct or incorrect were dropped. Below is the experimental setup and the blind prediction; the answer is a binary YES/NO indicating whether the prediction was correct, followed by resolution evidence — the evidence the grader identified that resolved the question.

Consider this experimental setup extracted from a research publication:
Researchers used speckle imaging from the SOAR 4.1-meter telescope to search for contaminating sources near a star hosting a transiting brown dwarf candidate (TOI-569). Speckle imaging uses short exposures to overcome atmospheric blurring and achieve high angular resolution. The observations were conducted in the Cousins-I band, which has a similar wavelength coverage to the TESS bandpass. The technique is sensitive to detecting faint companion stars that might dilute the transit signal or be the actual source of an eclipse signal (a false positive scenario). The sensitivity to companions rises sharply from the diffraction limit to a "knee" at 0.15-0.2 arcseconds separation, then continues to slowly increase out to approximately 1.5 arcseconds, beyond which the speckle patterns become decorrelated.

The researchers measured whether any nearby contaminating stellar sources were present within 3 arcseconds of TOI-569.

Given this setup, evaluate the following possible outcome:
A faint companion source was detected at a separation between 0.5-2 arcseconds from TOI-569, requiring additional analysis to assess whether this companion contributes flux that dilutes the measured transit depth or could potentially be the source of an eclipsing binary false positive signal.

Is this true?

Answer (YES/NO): NO